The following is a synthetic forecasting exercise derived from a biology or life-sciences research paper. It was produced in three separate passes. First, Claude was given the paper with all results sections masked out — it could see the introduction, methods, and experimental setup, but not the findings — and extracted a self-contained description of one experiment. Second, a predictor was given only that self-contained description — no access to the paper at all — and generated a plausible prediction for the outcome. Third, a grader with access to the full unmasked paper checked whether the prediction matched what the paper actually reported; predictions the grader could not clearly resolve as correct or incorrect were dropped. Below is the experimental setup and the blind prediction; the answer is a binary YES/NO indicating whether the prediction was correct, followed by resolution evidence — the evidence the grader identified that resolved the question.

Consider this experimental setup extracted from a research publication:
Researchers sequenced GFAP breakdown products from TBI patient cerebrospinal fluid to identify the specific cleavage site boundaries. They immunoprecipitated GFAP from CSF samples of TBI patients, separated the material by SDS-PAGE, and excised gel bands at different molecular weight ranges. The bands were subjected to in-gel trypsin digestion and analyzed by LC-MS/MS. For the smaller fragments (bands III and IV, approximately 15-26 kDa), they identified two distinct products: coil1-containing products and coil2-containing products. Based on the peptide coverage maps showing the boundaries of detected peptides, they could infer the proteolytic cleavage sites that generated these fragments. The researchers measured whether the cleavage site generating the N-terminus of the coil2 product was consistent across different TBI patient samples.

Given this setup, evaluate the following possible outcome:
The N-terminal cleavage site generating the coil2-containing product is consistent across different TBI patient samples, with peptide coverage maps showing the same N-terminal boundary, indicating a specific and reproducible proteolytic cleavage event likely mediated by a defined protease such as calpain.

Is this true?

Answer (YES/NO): YES